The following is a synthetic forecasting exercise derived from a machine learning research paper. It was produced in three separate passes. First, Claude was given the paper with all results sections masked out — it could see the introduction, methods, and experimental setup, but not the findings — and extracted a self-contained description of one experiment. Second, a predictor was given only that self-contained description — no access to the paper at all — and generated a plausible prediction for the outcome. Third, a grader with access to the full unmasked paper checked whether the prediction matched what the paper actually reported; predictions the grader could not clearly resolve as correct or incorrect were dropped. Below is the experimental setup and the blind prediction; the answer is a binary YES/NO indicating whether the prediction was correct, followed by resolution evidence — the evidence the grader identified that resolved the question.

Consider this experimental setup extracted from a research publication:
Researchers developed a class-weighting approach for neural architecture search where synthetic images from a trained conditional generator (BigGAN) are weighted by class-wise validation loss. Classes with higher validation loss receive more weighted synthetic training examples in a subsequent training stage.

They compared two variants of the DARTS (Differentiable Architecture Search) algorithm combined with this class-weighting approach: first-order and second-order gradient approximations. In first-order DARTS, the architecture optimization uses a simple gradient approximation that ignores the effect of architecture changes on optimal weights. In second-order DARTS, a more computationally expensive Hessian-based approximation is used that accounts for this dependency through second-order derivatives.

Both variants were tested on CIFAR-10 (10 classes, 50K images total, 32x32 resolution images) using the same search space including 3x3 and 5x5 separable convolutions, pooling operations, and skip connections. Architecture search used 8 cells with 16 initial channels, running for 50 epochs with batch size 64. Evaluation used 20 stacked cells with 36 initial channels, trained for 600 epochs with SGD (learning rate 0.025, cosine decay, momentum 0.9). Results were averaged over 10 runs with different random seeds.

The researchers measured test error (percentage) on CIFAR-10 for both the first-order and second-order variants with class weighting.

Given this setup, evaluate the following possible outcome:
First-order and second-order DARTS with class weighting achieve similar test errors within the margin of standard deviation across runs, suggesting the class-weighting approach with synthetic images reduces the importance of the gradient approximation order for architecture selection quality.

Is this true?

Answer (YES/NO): YES